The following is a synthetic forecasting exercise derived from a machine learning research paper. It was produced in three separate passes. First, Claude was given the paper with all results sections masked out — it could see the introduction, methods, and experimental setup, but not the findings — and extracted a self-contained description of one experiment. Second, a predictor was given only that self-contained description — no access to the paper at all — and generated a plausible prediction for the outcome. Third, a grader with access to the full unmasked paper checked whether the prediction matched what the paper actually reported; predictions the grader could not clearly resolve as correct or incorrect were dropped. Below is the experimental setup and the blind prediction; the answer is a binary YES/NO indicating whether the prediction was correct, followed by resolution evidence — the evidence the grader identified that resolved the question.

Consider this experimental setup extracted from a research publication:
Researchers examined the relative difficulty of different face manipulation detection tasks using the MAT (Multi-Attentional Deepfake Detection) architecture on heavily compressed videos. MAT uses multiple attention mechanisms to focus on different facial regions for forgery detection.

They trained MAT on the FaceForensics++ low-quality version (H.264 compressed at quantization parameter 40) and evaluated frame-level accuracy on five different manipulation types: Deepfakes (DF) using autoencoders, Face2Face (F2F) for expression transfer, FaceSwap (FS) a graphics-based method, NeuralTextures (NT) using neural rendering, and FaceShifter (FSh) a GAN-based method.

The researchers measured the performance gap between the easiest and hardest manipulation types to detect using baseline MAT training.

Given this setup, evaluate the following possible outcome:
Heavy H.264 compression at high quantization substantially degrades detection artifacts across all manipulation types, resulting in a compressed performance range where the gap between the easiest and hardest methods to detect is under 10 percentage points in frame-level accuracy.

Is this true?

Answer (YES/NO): NO